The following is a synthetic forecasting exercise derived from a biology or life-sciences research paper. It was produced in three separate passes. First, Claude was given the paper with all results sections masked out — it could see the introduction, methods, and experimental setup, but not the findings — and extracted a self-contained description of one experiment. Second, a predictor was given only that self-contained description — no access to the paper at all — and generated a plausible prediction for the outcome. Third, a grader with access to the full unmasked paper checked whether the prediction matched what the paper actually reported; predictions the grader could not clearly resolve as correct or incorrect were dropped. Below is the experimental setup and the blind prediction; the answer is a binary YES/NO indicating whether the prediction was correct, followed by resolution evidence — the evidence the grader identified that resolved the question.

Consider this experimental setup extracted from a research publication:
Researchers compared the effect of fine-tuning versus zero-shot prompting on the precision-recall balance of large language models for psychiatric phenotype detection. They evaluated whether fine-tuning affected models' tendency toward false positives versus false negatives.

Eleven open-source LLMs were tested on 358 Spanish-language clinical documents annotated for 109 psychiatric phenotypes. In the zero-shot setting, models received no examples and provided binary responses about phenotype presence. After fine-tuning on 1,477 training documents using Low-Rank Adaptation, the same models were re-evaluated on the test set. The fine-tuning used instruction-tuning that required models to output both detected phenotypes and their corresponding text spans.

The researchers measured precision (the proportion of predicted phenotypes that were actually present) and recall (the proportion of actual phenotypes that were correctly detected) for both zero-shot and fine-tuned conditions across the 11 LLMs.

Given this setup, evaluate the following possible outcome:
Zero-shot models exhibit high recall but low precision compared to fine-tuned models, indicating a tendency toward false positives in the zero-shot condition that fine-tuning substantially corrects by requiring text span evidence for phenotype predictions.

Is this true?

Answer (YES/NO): YES